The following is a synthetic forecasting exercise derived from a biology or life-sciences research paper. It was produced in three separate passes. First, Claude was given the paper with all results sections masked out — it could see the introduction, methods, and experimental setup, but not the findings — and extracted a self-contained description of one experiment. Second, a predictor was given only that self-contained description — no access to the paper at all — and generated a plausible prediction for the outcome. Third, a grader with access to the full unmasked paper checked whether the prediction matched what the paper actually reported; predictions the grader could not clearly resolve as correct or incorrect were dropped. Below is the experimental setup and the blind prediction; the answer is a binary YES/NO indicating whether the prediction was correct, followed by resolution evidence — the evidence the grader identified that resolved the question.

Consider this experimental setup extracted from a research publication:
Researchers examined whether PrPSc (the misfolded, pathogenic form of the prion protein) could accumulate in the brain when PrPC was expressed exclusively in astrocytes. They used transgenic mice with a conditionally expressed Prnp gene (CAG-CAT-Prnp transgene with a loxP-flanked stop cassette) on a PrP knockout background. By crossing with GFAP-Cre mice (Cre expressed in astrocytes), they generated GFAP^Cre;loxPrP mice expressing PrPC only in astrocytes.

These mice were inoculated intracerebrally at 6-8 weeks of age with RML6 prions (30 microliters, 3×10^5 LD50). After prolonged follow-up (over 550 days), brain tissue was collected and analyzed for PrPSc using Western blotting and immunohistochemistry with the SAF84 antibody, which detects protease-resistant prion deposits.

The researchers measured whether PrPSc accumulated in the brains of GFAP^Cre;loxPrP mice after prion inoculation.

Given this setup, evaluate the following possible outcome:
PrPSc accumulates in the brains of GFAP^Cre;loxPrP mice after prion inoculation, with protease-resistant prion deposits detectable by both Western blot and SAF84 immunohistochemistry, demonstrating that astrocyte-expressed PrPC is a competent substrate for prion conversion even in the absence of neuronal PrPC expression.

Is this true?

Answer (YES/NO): YES